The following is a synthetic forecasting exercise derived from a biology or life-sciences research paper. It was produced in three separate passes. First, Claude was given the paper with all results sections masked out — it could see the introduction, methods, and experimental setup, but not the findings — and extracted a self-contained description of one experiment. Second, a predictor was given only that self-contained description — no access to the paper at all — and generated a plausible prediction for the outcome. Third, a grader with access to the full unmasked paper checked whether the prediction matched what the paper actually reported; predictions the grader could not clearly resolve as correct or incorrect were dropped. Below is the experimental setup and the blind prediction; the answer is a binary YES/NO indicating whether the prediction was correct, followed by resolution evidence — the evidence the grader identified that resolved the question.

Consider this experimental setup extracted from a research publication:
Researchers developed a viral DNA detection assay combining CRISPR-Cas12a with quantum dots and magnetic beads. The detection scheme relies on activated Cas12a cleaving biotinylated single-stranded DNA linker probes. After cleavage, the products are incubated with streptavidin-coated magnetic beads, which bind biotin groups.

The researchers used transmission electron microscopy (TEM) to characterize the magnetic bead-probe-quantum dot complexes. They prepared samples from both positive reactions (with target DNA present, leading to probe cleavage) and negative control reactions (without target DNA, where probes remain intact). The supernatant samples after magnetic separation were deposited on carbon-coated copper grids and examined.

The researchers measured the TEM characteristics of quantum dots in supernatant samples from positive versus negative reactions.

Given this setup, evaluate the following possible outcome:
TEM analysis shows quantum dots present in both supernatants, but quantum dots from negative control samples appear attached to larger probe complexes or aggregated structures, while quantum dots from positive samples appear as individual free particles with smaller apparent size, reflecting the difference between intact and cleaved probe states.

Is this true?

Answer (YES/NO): NO